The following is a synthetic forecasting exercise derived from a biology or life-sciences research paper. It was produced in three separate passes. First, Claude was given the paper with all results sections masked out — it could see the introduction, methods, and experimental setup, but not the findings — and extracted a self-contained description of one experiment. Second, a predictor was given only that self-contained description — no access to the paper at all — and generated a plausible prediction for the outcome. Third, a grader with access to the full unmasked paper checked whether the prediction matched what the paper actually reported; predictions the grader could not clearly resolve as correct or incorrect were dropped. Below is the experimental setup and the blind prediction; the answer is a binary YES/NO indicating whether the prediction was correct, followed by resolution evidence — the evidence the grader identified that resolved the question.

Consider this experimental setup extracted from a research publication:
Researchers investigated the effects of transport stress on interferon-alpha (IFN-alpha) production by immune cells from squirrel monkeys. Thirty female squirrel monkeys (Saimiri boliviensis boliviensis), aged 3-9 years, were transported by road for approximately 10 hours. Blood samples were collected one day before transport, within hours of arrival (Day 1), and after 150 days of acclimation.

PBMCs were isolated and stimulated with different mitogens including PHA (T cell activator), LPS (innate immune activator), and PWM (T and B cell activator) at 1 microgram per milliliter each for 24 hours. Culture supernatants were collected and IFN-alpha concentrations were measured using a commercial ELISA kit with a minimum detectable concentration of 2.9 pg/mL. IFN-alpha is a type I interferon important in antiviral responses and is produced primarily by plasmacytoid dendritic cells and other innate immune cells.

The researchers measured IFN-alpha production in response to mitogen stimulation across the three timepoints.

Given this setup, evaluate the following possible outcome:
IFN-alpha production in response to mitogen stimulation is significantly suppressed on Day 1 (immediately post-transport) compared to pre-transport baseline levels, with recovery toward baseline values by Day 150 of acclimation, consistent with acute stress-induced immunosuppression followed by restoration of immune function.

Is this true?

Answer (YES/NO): NO